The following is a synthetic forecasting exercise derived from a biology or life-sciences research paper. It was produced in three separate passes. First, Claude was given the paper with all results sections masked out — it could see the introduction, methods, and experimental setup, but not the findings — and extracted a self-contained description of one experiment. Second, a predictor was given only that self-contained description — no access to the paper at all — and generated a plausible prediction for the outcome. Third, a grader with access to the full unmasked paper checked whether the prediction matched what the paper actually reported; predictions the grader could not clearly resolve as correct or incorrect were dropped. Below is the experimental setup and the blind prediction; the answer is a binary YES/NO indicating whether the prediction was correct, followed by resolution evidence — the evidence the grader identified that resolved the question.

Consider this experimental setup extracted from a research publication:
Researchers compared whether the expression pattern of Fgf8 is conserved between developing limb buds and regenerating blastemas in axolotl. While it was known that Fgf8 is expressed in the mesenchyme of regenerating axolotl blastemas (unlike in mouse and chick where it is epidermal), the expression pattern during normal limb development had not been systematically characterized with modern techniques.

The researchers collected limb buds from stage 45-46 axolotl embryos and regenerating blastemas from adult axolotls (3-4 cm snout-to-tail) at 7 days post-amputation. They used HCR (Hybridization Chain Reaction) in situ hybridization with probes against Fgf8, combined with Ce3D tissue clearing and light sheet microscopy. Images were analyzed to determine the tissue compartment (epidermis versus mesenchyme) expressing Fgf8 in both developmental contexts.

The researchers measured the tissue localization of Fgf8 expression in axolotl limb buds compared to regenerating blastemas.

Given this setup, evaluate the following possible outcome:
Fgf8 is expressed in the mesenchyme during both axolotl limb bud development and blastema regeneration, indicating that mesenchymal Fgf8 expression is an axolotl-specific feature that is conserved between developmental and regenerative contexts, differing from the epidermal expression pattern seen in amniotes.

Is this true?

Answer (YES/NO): YES